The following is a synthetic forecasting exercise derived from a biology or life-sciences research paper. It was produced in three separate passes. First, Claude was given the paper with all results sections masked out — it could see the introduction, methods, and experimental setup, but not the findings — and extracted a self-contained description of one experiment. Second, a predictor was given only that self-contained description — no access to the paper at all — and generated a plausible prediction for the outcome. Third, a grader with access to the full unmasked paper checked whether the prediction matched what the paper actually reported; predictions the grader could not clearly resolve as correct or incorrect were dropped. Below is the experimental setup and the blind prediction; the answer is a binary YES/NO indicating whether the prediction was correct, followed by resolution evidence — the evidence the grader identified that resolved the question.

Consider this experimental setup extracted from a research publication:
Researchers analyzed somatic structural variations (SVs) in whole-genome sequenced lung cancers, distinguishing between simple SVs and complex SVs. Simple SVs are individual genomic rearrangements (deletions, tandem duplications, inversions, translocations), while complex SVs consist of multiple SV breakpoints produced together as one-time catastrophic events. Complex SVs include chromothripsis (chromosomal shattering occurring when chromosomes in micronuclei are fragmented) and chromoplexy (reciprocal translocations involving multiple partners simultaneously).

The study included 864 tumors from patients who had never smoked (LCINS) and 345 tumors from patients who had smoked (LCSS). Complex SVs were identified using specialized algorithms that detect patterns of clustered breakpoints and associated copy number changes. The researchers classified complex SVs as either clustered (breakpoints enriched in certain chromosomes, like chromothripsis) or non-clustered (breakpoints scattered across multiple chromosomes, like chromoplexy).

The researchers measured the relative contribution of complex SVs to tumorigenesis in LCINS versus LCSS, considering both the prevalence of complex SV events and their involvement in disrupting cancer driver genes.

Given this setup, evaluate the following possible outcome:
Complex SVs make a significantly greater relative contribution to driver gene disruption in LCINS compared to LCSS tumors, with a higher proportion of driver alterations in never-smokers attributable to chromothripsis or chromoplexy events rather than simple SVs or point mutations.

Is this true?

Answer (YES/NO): NO